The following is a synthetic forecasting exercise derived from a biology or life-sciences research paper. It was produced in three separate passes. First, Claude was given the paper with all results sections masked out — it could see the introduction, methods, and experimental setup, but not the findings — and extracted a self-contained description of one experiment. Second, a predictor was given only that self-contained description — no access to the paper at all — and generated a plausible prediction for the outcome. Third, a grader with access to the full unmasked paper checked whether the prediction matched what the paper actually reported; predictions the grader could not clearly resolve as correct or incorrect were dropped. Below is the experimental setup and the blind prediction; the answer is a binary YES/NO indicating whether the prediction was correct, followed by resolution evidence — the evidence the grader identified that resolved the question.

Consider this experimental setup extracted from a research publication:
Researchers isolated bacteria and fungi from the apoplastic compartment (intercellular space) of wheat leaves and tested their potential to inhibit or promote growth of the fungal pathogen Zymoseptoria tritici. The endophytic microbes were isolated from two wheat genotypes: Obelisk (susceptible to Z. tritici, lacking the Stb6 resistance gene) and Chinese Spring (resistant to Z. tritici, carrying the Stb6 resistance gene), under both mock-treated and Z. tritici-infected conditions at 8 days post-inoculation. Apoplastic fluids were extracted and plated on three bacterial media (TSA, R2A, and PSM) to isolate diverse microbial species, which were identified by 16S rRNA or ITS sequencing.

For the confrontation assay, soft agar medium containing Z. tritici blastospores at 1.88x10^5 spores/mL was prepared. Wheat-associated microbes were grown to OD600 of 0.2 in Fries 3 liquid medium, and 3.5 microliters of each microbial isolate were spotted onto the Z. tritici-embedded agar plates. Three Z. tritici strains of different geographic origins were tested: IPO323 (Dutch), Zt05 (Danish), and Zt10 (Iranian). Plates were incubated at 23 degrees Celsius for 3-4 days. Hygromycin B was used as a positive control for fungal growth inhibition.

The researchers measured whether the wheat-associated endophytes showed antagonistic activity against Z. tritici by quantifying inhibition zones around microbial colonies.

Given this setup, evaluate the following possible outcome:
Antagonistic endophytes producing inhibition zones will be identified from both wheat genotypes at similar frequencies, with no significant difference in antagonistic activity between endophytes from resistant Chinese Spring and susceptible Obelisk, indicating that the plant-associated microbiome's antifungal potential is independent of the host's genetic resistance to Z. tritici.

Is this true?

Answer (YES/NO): NO